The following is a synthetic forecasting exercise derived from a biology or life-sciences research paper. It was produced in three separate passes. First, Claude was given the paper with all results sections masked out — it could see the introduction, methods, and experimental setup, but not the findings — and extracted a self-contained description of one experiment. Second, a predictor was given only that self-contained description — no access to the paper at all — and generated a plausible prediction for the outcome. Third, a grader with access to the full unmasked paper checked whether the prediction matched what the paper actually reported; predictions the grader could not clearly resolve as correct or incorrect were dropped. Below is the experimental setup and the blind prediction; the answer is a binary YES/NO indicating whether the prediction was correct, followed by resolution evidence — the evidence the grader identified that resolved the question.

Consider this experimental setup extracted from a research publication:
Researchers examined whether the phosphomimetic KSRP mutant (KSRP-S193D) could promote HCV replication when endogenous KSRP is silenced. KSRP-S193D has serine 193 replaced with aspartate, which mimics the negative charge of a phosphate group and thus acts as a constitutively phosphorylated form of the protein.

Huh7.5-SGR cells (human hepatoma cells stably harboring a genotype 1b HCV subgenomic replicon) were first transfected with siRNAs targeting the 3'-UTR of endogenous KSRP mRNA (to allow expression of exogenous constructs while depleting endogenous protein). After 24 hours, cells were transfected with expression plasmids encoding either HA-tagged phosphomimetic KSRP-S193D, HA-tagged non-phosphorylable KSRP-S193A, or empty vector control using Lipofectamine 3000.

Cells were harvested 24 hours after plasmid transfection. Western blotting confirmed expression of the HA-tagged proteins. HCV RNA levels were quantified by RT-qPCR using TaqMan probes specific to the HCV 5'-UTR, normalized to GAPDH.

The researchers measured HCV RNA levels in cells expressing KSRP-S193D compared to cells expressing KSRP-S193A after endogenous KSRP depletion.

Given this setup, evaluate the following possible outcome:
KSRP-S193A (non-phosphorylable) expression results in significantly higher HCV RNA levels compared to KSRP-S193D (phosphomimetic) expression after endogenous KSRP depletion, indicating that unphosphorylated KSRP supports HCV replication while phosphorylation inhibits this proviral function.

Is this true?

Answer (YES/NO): NO